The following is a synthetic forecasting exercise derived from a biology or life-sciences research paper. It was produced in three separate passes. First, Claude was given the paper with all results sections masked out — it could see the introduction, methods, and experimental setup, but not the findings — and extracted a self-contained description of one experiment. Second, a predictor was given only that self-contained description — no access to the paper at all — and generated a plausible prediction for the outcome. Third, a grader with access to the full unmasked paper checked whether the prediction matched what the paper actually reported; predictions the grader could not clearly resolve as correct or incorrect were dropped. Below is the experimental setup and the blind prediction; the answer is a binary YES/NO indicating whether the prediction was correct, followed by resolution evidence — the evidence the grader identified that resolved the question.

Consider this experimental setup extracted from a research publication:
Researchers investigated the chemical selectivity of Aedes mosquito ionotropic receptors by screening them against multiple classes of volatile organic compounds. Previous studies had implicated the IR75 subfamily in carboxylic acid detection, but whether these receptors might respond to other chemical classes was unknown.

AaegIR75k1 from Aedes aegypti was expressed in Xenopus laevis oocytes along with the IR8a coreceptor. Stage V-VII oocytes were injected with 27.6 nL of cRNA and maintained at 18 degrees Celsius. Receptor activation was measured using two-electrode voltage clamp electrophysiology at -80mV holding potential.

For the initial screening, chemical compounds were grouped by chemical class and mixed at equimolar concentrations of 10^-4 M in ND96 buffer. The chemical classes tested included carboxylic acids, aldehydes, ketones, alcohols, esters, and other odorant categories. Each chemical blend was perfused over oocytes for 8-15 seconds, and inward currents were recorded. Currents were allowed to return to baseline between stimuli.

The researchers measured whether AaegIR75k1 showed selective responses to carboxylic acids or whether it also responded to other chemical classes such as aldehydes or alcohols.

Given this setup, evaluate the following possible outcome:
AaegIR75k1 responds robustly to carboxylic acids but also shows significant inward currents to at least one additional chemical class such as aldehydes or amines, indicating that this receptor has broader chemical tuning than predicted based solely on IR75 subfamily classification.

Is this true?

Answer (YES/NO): NO